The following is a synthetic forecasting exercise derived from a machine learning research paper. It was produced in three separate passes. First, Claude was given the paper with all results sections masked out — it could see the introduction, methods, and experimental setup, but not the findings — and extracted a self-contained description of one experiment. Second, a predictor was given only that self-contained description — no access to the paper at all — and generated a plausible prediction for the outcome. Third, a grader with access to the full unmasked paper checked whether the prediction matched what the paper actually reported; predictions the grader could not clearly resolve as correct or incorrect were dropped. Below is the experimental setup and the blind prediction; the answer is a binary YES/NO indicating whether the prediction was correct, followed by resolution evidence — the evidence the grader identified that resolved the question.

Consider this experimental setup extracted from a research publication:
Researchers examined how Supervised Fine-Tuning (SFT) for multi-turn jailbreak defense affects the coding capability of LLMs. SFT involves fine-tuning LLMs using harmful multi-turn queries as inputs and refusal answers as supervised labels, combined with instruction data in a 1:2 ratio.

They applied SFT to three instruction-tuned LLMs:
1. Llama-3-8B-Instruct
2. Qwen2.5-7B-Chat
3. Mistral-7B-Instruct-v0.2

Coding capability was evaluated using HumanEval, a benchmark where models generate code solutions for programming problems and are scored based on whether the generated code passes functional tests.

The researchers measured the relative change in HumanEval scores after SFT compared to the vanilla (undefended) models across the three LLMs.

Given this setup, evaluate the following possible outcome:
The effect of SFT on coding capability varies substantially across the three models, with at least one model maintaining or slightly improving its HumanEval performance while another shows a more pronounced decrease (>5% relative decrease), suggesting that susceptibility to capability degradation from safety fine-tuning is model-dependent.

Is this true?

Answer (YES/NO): NO